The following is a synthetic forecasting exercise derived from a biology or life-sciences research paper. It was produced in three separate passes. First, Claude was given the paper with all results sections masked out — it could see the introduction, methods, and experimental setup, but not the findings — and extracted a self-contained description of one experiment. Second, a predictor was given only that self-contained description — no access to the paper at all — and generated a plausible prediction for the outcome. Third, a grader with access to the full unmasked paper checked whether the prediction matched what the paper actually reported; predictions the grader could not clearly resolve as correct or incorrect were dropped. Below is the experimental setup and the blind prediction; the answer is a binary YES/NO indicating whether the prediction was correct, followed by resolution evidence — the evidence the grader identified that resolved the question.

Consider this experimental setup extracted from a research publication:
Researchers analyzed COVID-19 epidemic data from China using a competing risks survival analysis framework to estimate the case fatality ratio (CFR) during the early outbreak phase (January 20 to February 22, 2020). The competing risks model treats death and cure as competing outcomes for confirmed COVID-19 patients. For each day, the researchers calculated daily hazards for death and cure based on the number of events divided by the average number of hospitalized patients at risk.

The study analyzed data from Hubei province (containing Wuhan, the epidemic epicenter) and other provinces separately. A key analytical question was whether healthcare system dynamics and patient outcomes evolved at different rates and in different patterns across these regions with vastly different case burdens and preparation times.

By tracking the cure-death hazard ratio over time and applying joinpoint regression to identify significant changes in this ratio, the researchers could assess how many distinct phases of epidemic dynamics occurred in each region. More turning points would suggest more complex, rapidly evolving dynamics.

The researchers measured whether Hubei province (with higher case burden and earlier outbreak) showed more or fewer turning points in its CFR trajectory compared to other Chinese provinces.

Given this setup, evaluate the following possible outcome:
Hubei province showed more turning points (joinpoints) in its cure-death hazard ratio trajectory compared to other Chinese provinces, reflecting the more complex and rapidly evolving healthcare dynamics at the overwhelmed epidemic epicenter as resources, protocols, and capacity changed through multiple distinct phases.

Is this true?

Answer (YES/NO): YES